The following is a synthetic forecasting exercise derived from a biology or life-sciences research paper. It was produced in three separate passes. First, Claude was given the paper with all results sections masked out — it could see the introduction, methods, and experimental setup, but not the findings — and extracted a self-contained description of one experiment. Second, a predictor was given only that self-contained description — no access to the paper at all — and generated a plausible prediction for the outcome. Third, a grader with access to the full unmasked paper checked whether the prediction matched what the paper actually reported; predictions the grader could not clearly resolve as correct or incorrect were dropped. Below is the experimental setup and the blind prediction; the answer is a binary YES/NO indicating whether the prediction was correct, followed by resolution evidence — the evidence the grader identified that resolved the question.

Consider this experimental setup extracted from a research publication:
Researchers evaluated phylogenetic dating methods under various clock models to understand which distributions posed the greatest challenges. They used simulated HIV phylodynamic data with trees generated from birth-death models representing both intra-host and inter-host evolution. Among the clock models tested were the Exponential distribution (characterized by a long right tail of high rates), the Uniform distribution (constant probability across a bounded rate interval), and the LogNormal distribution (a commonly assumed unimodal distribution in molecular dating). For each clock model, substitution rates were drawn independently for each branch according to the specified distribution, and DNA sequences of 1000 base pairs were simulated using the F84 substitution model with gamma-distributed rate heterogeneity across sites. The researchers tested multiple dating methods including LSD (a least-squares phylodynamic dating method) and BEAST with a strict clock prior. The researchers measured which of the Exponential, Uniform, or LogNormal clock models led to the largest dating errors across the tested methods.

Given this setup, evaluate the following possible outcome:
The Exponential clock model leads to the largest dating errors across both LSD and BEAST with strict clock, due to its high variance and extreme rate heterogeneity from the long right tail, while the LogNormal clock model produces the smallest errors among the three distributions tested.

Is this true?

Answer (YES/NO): YES